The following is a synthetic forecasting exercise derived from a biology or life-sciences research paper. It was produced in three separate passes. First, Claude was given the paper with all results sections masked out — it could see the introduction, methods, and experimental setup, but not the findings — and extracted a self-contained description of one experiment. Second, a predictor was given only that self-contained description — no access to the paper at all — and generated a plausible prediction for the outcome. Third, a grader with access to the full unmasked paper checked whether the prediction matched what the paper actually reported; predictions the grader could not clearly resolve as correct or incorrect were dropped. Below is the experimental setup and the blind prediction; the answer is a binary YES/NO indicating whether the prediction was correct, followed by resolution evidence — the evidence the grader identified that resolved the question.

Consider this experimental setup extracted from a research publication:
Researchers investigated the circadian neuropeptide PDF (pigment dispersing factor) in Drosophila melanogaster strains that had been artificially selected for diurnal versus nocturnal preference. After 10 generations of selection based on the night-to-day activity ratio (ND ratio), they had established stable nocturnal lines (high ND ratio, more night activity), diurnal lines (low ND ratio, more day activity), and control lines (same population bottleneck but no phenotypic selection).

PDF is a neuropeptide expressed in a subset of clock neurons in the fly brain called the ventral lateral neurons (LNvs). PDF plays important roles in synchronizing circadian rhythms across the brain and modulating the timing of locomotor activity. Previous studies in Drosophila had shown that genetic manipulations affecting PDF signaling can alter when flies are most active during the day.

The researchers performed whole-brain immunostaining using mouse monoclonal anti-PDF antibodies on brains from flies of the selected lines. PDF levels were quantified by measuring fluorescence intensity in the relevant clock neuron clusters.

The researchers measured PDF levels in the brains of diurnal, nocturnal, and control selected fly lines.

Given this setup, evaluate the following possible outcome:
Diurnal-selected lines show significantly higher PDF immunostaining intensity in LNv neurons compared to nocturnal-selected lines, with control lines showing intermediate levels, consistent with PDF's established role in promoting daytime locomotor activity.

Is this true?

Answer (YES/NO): NO